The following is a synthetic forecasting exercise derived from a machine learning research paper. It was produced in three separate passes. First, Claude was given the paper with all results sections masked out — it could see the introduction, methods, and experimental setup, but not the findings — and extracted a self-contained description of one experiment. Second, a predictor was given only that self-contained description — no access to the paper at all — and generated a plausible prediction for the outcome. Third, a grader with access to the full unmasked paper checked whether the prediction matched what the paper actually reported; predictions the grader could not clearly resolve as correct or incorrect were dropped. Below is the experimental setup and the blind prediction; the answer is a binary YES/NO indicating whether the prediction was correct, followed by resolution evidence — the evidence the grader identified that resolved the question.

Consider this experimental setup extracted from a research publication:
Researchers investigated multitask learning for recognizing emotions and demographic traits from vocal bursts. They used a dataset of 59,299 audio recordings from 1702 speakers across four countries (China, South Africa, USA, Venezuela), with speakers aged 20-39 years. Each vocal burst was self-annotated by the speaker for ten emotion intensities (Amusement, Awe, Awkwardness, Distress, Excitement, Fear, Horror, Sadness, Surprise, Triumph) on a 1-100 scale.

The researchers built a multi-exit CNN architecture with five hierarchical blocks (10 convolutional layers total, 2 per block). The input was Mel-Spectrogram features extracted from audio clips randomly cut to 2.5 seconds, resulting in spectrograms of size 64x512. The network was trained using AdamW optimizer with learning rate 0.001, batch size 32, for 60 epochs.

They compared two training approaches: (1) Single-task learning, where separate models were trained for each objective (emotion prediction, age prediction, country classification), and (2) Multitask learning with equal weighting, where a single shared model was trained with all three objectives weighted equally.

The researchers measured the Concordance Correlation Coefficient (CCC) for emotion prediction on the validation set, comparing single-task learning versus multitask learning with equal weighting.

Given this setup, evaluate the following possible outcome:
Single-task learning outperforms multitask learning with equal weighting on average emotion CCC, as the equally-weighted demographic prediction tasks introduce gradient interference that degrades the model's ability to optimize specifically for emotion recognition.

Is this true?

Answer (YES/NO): YES